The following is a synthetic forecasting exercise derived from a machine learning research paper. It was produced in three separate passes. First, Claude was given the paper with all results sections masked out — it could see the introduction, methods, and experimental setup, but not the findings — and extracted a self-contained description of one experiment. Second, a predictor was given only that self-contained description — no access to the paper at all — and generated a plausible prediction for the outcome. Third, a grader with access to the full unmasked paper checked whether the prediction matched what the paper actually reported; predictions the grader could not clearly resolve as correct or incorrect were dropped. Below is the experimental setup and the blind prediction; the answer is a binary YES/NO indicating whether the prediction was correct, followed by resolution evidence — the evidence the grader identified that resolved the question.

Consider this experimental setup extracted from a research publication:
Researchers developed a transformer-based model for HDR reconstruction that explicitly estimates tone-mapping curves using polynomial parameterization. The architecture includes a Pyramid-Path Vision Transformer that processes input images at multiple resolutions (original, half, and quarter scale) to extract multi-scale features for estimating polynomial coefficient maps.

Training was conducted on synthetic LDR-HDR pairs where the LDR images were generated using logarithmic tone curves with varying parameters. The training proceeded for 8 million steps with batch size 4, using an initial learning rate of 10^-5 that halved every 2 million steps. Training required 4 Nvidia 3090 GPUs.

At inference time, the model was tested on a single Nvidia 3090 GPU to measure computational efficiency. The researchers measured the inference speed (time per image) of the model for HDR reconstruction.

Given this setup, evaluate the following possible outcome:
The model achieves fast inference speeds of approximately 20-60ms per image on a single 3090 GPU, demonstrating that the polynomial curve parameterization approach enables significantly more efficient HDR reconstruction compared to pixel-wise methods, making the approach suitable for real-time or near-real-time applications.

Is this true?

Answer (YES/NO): YES